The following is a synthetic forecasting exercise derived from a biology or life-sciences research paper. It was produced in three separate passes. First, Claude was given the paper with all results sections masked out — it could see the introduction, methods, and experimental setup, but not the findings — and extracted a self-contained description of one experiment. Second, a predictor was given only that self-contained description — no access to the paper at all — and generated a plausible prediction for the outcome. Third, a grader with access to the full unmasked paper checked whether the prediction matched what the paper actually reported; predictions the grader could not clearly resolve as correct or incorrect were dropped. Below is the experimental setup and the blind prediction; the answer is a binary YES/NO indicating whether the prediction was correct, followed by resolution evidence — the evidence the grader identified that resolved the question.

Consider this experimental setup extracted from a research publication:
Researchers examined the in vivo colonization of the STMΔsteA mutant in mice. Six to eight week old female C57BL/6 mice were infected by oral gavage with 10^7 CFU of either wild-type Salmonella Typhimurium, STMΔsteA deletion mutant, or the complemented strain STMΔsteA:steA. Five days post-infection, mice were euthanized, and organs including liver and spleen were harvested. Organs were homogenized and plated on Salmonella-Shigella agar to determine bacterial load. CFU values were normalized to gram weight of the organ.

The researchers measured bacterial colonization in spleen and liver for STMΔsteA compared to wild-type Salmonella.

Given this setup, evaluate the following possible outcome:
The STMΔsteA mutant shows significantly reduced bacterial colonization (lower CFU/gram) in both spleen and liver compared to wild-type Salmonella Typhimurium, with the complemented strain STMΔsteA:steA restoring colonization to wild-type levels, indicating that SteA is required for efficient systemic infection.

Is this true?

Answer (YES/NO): NO